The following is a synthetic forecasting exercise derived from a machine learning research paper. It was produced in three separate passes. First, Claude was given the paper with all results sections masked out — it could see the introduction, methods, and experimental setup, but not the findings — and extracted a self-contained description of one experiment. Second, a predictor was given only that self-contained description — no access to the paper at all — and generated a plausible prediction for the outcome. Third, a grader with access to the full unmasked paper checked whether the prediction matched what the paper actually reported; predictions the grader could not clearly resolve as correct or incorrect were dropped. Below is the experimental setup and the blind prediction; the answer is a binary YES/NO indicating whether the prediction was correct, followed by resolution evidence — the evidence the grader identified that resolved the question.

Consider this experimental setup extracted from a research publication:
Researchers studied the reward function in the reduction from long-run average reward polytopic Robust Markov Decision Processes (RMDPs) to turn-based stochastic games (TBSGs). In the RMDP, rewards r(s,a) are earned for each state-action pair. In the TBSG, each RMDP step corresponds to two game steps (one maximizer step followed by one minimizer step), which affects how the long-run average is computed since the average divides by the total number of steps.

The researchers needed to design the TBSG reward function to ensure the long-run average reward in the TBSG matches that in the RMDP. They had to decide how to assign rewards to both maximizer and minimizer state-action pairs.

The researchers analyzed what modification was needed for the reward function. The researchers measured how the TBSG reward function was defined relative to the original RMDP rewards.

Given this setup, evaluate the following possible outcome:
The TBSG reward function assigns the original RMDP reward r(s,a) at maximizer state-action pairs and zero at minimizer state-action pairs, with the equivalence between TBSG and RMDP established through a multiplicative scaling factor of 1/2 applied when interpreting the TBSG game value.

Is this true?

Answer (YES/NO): NO